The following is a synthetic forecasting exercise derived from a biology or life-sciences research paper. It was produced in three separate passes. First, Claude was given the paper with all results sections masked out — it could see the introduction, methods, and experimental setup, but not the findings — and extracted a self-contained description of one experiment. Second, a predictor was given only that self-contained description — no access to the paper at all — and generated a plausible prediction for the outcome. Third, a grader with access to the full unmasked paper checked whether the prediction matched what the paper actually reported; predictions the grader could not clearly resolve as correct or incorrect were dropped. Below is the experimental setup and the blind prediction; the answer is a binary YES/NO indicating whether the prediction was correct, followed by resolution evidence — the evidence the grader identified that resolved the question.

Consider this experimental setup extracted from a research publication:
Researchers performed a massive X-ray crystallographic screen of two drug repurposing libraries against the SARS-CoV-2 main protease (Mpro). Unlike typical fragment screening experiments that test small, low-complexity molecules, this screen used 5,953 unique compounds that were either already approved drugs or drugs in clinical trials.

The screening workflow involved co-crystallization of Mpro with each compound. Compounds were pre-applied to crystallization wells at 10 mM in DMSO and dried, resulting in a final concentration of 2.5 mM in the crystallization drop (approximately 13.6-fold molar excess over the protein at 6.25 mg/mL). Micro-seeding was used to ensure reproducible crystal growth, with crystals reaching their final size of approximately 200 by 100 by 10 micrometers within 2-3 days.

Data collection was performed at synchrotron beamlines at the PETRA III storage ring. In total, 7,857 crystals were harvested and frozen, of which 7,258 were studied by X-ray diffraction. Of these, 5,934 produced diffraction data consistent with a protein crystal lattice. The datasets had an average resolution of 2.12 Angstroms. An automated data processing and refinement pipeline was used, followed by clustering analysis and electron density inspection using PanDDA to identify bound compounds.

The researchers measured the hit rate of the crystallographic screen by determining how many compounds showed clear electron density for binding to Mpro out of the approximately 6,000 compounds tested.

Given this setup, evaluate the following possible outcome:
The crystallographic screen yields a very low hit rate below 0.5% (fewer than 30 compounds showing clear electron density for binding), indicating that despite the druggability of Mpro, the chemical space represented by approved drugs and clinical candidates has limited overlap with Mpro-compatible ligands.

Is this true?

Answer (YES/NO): NO